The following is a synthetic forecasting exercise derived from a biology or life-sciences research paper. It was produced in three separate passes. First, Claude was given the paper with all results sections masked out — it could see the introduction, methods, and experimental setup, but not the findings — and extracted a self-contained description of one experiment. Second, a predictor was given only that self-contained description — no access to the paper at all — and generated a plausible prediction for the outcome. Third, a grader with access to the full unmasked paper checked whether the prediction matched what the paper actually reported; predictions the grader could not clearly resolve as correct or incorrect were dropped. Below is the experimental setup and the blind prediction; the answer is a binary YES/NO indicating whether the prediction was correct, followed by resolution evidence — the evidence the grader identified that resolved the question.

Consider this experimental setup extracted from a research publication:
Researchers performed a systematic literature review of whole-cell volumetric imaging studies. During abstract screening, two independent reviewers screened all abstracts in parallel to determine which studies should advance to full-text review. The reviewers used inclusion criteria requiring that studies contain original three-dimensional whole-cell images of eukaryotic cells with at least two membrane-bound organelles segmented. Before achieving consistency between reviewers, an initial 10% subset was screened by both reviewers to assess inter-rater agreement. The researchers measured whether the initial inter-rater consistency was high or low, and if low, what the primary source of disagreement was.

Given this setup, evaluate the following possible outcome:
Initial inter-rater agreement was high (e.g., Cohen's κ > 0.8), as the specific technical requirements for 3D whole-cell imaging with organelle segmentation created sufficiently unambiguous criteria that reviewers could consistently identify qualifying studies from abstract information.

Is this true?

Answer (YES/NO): NO